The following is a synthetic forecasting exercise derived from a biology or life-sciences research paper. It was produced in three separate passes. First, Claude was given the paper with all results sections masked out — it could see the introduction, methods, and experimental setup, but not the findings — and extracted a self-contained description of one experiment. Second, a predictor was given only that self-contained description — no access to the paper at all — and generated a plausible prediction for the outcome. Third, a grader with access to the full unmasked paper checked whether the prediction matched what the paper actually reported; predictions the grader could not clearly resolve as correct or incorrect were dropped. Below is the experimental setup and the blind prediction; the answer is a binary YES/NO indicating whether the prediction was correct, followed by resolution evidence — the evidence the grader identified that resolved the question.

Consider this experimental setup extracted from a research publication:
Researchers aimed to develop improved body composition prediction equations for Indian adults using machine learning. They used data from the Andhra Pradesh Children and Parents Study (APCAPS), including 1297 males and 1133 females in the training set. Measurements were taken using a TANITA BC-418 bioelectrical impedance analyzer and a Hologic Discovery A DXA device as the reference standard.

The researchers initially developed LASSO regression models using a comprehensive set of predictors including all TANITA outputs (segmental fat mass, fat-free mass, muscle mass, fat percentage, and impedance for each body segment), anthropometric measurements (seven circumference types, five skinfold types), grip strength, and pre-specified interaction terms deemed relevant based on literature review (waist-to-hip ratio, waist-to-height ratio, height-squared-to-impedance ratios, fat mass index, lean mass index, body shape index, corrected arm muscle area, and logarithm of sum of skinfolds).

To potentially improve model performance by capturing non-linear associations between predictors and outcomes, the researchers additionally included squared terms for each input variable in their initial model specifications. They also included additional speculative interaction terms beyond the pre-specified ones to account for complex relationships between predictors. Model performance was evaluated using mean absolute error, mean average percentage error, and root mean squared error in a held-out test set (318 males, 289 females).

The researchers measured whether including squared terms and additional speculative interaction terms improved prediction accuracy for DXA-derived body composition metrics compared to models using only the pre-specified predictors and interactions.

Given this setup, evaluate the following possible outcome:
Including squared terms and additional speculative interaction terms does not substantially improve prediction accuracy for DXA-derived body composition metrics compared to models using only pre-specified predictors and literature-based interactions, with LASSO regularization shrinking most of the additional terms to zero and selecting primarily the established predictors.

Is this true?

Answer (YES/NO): YES